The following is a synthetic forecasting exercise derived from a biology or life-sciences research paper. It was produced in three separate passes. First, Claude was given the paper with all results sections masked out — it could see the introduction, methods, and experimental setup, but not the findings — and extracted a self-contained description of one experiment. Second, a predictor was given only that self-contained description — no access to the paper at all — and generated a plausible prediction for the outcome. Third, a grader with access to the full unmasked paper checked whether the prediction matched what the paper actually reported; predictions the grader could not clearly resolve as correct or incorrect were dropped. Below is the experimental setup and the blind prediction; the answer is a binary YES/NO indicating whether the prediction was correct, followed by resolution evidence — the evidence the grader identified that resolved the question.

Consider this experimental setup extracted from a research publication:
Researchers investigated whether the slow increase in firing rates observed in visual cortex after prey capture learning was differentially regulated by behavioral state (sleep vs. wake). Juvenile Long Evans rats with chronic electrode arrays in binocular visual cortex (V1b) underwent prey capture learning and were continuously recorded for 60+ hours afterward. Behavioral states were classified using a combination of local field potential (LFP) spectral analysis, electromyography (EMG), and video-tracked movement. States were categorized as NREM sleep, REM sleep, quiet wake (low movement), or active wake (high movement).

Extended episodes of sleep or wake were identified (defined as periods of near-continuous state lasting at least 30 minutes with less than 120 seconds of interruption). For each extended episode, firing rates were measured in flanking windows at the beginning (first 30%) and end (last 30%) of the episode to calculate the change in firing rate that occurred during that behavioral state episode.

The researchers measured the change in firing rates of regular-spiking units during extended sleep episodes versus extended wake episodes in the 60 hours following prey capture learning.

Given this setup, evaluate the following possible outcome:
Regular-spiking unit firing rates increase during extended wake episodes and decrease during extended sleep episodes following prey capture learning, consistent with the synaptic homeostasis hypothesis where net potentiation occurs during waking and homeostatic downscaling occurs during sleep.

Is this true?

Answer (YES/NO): YES